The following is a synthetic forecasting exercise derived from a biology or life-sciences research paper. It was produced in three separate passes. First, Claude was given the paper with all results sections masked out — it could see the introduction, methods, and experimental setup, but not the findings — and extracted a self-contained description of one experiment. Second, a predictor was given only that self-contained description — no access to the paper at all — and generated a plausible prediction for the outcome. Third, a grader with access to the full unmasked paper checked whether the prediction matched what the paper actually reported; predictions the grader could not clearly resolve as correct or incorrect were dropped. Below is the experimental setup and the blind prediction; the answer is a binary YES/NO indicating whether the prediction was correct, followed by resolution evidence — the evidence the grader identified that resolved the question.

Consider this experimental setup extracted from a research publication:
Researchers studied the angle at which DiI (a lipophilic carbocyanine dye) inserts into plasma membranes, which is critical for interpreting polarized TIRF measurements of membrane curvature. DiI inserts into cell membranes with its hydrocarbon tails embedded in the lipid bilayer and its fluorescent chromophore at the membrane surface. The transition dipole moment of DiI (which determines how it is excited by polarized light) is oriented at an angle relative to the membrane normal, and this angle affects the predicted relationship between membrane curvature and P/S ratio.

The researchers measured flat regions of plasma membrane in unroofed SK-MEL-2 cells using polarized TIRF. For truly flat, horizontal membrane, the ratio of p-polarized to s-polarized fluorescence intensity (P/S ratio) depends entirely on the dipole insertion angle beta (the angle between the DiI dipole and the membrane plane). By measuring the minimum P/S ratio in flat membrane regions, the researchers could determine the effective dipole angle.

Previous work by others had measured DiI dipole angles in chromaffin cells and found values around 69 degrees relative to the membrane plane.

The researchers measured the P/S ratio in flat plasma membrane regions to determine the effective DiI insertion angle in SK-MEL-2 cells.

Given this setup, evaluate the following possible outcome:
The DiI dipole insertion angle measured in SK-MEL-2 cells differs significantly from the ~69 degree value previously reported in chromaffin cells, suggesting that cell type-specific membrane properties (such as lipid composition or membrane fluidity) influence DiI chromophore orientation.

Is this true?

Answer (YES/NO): NO